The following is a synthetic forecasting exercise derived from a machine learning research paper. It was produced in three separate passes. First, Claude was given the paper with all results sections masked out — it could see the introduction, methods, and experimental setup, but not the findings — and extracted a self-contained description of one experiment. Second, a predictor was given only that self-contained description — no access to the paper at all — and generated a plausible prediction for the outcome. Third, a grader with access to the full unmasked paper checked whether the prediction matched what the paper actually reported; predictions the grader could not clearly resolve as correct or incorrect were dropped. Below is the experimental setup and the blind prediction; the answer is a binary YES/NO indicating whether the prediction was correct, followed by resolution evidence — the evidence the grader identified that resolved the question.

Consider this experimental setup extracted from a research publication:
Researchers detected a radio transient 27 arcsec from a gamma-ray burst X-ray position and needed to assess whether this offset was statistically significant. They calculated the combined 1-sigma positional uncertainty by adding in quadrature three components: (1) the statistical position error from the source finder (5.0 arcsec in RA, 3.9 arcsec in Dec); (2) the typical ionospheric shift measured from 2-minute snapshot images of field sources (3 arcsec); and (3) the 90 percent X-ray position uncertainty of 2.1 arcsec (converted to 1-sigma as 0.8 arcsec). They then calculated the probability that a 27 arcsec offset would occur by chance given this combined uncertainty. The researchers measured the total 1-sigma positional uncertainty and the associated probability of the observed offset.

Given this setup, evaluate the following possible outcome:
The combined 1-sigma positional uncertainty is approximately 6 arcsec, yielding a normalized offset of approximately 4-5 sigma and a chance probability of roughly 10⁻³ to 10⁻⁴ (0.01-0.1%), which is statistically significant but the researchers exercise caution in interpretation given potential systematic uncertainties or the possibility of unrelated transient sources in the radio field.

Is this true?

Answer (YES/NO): NO